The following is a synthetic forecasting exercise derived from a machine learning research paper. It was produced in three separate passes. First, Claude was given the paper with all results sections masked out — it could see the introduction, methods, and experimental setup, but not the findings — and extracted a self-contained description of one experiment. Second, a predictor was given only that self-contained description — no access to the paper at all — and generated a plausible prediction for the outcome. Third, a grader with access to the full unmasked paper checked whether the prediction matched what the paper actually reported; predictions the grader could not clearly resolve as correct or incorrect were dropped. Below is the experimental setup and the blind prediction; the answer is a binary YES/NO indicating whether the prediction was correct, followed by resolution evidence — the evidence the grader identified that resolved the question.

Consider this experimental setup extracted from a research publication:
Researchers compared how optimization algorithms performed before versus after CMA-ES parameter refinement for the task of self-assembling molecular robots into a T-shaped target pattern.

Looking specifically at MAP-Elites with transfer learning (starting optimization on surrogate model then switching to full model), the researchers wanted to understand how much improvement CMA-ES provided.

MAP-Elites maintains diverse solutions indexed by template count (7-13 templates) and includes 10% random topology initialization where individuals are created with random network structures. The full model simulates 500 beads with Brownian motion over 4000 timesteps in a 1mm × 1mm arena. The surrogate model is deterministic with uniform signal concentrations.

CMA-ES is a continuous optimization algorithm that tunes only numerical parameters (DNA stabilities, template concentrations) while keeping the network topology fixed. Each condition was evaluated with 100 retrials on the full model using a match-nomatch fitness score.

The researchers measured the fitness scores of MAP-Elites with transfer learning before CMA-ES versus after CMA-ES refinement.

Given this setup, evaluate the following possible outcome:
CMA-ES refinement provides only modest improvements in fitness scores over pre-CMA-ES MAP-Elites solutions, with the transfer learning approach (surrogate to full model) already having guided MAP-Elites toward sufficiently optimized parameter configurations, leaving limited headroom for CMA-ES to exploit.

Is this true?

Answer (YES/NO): YES